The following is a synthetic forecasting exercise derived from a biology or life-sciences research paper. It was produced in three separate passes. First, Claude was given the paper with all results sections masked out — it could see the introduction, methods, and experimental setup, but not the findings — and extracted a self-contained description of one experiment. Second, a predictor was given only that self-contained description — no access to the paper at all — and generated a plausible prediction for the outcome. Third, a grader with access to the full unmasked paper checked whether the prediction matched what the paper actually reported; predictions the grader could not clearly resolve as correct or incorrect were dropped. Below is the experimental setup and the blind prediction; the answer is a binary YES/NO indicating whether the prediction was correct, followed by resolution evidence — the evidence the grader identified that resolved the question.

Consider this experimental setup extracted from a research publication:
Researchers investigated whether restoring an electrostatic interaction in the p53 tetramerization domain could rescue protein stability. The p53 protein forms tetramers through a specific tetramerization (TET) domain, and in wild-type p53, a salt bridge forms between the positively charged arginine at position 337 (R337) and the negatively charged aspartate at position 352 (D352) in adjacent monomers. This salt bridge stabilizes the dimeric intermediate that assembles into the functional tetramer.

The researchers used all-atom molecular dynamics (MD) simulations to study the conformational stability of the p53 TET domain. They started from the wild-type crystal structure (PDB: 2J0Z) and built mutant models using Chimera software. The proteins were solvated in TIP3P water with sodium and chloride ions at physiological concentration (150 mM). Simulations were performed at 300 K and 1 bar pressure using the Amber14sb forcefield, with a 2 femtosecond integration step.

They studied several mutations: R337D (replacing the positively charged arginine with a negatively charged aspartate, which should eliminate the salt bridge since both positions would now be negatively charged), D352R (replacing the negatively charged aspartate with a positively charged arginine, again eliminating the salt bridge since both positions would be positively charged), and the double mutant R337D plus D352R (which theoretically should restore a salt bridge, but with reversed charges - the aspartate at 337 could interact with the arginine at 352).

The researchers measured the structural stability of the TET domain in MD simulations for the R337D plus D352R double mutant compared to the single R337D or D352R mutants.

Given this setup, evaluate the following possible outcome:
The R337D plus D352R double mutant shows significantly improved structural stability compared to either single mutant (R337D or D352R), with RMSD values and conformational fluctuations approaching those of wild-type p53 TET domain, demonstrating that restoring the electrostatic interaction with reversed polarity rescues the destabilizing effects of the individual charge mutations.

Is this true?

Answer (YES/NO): NO